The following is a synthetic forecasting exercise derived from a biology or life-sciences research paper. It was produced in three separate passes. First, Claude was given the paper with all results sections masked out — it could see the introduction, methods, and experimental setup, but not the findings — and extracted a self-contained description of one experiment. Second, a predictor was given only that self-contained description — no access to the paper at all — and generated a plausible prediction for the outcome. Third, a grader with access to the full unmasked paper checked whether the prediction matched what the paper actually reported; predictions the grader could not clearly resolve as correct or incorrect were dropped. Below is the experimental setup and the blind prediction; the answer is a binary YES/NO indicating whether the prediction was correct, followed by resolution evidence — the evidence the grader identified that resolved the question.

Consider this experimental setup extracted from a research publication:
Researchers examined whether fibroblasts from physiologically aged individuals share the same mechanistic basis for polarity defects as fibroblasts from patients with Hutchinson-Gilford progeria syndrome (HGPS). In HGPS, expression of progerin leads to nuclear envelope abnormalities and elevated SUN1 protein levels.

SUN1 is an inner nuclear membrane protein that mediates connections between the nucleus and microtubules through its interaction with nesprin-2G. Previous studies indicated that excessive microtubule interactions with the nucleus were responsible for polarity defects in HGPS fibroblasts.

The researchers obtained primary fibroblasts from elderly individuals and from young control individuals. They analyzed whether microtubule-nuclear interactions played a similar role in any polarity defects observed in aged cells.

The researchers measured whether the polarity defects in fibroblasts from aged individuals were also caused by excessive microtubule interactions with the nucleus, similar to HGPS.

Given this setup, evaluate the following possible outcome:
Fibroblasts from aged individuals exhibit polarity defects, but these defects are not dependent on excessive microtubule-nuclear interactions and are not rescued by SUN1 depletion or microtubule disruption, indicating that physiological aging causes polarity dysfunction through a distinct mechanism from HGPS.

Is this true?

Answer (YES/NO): NO